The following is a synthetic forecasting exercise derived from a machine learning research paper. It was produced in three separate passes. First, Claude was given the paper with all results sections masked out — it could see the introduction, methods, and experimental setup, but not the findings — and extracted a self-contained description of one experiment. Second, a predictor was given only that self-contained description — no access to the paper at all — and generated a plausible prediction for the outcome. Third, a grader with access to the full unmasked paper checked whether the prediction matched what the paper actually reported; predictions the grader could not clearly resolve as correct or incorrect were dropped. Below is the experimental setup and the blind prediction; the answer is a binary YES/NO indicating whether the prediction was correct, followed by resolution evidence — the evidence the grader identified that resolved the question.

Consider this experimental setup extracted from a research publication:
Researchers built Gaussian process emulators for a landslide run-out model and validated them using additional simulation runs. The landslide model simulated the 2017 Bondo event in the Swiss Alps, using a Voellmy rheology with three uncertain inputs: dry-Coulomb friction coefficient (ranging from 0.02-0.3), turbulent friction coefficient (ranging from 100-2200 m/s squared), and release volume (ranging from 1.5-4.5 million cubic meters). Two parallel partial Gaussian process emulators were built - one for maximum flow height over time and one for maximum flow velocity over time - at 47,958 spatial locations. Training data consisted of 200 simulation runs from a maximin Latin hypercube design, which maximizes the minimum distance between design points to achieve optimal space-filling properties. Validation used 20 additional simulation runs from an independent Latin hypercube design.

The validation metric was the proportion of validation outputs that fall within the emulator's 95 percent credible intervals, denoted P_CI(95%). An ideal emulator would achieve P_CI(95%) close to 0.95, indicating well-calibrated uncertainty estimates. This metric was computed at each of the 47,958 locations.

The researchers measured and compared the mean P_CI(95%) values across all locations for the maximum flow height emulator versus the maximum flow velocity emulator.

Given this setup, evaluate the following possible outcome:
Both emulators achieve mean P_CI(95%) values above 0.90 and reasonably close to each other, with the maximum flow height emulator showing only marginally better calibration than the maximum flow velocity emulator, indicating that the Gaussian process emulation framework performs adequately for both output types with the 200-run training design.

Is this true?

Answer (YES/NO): NO